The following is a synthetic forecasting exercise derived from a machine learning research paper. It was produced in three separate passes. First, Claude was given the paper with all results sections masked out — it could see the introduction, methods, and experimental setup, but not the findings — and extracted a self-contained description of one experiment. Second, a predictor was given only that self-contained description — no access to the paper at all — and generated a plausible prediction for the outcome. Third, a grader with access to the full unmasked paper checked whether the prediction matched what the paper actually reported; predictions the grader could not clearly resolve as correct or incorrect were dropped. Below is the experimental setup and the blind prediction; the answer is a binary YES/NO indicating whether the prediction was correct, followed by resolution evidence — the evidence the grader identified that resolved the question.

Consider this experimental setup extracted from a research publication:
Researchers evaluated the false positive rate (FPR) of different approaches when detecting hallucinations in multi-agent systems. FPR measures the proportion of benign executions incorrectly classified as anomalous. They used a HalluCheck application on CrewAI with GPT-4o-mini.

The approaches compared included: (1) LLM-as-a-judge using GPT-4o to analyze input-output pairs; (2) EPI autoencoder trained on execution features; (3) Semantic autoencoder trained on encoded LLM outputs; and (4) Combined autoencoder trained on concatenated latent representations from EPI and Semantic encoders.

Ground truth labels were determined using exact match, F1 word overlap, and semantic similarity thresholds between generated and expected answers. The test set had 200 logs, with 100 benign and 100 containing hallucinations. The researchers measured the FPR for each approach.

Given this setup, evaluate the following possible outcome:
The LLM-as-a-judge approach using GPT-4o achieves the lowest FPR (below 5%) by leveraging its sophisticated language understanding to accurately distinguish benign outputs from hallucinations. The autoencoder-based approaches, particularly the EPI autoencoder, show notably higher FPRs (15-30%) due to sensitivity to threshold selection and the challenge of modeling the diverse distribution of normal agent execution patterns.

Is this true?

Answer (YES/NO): NO